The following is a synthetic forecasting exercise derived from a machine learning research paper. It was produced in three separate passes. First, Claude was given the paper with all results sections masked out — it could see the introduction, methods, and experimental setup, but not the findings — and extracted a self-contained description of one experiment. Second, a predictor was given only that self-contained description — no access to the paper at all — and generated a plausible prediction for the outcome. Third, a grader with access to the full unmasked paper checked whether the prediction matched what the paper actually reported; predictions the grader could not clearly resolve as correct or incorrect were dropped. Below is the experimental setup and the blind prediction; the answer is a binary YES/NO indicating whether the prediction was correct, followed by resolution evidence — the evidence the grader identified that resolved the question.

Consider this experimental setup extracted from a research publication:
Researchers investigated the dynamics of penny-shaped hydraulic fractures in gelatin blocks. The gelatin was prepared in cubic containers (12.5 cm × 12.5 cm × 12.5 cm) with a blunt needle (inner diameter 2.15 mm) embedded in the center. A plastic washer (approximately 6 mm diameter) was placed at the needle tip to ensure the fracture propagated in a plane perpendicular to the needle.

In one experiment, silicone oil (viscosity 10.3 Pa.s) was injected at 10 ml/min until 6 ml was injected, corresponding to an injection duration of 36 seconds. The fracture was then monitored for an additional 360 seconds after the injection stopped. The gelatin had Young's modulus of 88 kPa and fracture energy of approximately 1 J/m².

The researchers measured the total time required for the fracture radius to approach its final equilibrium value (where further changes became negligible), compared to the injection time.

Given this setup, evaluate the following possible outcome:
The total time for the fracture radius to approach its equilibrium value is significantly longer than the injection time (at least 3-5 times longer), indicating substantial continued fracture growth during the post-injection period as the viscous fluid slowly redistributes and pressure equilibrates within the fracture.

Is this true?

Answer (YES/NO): YES